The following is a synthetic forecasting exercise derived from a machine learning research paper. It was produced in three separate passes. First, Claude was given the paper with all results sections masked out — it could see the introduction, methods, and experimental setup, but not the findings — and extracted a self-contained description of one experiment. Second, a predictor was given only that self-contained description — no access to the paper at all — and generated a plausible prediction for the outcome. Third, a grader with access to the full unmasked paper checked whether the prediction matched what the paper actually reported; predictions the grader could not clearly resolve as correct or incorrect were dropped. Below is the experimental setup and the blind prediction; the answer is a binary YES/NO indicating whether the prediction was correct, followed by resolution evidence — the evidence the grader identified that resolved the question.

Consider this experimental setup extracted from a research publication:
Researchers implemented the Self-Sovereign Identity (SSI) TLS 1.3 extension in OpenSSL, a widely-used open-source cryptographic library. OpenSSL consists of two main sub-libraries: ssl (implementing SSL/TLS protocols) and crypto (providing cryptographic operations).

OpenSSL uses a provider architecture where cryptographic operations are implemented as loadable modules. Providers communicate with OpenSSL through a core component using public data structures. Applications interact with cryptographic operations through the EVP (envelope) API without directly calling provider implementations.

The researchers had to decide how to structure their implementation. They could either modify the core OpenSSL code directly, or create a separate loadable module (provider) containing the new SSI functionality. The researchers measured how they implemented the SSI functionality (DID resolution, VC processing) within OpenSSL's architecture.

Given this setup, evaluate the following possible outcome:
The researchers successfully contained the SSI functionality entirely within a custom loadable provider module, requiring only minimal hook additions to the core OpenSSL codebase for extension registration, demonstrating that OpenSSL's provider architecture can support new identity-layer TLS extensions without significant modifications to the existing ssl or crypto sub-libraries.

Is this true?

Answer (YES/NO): NO